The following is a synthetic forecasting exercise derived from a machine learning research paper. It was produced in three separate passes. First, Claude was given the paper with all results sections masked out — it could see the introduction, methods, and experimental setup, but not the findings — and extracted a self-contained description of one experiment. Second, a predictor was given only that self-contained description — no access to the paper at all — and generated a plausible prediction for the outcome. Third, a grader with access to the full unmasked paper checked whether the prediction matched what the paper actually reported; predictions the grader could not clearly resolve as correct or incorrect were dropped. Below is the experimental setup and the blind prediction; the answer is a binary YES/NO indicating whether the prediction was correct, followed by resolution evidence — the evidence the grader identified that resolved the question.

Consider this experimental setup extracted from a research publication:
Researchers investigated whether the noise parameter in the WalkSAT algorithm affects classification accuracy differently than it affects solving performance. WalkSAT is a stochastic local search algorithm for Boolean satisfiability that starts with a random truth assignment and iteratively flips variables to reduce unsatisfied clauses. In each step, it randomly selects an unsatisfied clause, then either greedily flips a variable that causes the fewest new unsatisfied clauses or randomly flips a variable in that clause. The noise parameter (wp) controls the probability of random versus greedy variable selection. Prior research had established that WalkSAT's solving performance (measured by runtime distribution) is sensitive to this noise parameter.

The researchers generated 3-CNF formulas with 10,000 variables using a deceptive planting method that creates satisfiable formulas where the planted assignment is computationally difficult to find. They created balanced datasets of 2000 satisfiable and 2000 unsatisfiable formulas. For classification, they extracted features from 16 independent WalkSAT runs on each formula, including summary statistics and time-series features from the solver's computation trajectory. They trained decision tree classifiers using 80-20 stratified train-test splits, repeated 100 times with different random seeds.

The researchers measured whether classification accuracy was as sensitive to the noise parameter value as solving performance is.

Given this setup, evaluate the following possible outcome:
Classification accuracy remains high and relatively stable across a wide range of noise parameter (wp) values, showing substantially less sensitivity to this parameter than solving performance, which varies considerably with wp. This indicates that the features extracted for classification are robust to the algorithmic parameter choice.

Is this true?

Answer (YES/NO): YES